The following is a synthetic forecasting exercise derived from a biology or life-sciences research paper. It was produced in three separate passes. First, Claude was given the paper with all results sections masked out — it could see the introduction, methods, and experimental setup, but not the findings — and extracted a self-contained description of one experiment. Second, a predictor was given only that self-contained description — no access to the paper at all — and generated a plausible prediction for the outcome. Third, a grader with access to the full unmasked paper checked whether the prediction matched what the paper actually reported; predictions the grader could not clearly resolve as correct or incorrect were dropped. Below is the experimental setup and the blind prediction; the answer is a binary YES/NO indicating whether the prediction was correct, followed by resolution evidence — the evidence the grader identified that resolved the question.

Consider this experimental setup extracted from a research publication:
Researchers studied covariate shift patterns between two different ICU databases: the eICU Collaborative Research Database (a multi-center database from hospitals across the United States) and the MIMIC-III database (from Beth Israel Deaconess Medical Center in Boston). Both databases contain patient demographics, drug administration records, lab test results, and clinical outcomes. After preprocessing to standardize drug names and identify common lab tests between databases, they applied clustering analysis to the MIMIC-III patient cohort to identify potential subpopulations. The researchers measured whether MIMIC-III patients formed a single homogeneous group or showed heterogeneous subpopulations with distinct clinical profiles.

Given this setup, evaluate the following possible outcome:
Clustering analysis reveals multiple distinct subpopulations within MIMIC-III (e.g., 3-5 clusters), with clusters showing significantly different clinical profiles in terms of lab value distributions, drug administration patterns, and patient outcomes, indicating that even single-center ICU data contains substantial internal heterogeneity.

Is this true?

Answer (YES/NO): NO